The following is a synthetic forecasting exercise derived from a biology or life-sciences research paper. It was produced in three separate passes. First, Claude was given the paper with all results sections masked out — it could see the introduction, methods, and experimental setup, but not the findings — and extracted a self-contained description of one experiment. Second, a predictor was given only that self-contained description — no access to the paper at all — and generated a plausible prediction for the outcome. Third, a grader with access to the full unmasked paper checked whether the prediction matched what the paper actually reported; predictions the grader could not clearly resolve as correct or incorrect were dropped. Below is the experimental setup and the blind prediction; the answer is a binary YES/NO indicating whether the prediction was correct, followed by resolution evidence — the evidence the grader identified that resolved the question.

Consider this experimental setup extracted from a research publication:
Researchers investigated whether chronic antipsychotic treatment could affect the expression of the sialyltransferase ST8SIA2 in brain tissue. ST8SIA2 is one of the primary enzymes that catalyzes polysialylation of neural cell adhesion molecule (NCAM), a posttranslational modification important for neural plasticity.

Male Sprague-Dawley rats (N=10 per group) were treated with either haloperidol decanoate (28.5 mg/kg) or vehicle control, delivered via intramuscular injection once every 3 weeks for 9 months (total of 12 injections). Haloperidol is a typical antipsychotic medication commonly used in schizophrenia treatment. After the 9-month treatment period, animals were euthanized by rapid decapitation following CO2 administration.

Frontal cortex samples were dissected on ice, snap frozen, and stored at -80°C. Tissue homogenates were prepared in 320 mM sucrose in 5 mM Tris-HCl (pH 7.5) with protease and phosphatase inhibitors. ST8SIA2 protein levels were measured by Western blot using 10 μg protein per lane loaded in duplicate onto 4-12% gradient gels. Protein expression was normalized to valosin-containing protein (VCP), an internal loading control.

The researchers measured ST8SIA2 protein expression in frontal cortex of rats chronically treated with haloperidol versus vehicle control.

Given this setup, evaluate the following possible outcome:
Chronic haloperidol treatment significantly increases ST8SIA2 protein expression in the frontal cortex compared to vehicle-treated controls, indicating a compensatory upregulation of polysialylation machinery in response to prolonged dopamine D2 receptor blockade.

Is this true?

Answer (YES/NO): NO